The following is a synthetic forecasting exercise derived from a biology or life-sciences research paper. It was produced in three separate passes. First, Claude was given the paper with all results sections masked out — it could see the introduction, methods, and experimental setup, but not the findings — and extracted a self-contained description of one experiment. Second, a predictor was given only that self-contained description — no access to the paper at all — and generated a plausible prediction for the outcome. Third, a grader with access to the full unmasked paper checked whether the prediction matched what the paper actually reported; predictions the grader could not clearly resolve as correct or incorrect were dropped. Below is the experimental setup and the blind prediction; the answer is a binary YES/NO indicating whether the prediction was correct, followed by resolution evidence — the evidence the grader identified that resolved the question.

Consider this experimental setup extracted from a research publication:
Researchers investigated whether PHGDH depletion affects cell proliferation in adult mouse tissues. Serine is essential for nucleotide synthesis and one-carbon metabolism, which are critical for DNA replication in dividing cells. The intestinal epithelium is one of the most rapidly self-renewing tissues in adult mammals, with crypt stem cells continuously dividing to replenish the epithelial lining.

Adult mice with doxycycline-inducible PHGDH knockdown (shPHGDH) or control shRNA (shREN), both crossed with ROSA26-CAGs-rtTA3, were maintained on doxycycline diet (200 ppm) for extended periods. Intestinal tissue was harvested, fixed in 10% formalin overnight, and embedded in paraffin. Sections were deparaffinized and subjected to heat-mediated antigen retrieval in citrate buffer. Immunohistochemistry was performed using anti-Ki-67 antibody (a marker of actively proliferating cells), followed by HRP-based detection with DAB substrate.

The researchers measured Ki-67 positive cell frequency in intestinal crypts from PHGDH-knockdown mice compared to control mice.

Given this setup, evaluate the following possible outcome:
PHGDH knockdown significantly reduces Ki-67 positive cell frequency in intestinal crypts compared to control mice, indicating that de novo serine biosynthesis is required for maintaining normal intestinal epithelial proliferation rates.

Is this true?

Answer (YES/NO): NO